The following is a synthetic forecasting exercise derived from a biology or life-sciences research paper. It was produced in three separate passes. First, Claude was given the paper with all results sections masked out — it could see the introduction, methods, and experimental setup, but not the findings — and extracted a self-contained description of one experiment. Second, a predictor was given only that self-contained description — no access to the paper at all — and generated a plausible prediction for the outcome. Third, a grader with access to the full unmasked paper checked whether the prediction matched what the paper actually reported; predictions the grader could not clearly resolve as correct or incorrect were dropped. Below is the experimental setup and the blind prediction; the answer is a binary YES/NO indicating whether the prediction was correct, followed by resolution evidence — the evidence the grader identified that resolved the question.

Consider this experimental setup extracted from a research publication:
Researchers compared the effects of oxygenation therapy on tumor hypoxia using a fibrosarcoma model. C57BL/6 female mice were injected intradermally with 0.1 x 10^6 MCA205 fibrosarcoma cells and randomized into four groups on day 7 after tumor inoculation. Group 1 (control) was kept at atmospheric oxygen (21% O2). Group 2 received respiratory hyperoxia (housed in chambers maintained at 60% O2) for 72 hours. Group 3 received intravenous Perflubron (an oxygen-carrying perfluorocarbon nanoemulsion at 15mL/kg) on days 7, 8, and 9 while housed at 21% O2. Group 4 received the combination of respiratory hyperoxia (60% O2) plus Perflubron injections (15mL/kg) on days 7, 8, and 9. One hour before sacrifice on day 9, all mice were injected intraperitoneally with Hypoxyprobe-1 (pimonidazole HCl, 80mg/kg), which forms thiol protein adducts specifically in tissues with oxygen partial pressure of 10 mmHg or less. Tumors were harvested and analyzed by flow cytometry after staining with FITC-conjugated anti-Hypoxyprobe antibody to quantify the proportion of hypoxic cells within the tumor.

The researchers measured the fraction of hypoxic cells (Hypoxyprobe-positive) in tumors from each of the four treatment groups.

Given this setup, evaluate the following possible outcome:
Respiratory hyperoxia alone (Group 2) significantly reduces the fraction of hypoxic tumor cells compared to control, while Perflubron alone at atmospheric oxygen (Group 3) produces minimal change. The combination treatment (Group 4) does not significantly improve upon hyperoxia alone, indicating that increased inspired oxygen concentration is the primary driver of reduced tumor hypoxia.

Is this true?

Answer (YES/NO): NO